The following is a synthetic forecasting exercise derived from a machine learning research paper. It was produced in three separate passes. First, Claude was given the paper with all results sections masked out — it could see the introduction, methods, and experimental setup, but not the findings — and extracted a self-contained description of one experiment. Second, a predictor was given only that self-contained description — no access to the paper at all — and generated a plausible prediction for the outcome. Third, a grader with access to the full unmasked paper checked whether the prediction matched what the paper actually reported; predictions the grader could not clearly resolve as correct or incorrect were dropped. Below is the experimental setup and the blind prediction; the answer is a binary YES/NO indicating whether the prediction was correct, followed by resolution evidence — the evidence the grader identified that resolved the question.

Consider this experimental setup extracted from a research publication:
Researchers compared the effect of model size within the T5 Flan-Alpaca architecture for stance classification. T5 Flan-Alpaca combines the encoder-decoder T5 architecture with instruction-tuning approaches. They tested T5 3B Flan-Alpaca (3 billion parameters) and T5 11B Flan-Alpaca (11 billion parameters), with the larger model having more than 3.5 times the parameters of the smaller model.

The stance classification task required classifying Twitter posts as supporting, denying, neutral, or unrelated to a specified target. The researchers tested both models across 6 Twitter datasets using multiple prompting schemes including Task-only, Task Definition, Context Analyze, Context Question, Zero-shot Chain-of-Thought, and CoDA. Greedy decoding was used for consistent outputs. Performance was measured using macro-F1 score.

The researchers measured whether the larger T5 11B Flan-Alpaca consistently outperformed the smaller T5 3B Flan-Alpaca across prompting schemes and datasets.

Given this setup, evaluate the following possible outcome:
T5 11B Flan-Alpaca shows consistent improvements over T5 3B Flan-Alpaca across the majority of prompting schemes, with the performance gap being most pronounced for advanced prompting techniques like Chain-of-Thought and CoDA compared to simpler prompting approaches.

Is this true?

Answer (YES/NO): NO